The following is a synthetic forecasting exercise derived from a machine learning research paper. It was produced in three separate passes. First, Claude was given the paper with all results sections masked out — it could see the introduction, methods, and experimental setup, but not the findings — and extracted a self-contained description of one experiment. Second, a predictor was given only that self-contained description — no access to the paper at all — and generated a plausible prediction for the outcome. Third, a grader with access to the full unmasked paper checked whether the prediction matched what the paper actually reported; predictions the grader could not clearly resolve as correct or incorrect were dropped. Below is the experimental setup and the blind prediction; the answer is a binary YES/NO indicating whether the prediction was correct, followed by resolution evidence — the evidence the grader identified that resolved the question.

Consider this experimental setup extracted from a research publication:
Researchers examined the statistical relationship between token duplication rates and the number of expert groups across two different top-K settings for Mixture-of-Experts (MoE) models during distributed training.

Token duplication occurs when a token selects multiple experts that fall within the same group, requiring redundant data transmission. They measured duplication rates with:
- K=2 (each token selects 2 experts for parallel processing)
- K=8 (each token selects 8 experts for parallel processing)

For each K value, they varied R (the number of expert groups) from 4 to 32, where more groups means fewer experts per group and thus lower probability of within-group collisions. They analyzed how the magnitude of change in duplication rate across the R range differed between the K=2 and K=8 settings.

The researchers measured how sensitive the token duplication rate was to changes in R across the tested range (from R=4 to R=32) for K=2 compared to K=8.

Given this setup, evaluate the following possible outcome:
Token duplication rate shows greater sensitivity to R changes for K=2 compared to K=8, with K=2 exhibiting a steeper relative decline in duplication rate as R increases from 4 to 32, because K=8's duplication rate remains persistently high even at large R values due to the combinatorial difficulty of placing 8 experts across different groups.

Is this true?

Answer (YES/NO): NO